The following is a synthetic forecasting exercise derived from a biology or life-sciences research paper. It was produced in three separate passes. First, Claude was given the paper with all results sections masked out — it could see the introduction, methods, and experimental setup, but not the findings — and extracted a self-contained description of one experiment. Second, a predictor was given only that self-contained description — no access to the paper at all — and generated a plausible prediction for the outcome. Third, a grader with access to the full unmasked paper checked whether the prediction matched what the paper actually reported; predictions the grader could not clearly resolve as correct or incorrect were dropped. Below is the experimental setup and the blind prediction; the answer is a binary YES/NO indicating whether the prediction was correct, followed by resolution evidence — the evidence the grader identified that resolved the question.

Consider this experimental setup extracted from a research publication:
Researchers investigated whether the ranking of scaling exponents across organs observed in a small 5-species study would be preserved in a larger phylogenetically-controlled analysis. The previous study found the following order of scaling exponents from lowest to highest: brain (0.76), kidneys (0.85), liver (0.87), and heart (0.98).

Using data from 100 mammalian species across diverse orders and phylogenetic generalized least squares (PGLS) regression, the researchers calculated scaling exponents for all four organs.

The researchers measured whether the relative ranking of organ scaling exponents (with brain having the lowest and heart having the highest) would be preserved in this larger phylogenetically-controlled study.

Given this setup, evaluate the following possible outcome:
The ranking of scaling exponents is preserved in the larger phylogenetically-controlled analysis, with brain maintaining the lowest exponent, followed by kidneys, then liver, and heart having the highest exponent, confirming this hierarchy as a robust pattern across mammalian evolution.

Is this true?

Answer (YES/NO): YES